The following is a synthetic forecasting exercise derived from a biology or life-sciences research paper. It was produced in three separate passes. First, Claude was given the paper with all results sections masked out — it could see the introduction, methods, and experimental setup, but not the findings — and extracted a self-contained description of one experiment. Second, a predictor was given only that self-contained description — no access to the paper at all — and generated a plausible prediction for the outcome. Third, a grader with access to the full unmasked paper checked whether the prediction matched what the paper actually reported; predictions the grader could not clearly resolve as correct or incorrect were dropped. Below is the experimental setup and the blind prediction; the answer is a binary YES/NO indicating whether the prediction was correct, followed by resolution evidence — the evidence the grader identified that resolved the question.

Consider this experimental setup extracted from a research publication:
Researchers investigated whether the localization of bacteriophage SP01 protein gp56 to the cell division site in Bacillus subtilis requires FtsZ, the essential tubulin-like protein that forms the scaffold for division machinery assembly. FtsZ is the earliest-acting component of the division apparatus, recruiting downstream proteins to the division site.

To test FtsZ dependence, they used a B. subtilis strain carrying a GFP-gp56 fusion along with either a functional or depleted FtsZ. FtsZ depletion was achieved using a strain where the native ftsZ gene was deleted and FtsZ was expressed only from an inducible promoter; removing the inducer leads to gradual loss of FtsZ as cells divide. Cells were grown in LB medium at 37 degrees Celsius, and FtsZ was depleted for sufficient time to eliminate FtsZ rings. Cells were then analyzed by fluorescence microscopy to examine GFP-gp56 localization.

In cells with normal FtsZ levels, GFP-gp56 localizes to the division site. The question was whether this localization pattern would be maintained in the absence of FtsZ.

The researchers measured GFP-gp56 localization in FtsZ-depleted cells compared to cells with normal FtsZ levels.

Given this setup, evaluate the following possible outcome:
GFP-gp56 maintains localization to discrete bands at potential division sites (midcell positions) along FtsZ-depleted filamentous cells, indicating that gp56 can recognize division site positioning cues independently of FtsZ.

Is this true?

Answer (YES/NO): NO